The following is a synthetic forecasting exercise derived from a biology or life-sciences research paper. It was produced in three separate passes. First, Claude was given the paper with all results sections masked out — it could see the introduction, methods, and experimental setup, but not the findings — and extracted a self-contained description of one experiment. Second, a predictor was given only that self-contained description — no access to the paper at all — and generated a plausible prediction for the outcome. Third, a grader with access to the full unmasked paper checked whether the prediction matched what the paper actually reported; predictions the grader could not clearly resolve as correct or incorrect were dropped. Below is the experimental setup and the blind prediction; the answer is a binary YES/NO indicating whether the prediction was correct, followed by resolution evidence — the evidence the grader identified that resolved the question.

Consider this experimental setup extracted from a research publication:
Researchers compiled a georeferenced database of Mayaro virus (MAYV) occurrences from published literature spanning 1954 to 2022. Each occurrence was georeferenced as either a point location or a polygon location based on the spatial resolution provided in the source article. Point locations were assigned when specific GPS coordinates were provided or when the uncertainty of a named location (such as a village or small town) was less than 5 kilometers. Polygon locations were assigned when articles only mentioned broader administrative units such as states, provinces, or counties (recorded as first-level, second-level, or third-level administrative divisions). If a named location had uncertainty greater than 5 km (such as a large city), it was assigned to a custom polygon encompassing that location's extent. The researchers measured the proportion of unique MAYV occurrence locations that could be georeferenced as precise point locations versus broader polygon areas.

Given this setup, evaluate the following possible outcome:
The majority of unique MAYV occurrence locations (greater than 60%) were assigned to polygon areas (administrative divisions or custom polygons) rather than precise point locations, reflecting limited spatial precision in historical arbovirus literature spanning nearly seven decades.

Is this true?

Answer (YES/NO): YES